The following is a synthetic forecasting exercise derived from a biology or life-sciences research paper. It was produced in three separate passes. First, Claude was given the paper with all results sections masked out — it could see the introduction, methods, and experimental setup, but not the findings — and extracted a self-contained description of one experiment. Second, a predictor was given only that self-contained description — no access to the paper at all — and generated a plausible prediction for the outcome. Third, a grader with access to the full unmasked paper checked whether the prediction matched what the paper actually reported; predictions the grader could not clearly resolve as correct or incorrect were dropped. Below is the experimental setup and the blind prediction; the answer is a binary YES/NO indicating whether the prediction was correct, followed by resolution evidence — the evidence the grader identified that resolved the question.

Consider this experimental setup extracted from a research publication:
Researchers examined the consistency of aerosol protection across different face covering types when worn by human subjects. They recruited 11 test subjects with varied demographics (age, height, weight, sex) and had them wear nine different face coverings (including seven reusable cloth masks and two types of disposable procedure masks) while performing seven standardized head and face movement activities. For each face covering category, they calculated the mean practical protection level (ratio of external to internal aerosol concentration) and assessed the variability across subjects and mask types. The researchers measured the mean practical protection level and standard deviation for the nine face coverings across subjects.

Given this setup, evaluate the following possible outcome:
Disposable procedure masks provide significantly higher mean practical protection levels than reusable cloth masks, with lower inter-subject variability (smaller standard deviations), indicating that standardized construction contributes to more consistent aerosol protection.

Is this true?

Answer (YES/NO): NO